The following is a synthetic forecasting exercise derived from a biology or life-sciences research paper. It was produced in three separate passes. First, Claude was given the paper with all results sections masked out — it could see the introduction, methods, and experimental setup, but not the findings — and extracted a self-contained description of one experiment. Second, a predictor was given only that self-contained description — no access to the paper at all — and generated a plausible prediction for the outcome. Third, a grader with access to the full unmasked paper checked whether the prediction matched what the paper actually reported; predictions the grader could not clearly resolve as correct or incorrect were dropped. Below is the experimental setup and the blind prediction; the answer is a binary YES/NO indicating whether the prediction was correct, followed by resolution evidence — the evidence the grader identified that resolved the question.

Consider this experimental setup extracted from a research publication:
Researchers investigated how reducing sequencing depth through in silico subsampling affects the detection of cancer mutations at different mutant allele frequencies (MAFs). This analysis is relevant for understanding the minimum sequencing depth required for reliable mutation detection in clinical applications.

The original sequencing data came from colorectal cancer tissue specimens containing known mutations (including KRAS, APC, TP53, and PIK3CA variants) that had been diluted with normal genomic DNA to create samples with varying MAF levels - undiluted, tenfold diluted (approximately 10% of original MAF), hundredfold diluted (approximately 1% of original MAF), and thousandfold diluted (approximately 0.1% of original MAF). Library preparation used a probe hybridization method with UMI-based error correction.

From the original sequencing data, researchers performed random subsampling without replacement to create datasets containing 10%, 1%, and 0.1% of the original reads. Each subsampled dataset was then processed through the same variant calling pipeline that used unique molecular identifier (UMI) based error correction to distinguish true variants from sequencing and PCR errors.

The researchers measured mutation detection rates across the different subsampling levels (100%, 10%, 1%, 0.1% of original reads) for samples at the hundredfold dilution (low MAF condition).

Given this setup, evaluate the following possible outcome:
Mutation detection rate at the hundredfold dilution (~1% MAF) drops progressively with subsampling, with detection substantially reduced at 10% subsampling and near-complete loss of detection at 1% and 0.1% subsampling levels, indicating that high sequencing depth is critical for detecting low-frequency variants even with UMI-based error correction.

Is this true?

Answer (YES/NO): NO